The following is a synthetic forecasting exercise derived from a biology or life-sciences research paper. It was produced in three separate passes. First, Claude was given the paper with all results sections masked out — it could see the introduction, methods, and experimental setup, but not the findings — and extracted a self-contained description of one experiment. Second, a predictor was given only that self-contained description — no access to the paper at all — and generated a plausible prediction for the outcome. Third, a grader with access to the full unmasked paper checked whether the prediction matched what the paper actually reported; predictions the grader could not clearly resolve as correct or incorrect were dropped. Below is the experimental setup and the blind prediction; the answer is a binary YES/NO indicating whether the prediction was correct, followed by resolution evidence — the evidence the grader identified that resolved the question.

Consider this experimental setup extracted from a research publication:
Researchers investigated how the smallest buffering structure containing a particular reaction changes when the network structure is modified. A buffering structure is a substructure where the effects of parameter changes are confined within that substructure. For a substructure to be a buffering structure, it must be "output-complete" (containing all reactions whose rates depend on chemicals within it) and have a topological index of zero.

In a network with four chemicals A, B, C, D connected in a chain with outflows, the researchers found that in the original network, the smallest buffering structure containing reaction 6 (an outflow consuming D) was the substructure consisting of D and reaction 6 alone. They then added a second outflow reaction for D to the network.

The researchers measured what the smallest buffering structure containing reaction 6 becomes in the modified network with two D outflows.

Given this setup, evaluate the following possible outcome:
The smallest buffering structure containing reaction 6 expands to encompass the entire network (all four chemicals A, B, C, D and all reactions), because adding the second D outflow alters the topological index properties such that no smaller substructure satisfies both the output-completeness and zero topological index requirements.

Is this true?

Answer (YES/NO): NO